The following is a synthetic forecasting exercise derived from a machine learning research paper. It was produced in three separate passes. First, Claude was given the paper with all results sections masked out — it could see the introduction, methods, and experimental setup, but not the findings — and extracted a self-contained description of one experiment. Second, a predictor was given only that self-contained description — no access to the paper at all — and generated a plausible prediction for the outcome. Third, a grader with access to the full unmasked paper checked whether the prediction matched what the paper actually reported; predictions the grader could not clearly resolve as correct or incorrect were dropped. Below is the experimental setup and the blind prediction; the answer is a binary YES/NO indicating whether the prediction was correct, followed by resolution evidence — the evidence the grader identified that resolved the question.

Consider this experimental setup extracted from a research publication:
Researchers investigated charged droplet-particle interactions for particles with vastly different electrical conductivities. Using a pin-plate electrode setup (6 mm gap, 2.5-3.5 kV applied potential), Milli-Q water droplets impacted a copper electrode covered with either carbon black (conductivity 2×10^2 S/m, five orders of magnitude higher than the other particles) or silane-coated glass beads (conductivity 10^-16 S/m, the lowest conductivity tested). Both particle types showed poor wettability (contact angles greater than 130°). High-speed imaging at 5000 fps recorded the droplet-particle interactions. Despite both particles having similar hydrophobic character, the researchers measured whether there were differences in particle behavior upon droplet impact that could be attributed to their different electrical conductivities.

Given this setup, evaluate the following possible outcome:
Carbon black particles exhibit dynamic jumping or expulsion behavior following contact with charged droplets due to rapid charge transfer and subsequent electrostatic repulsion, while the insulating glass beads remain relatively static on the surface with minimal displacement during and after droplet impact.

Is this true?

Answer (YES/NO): NO